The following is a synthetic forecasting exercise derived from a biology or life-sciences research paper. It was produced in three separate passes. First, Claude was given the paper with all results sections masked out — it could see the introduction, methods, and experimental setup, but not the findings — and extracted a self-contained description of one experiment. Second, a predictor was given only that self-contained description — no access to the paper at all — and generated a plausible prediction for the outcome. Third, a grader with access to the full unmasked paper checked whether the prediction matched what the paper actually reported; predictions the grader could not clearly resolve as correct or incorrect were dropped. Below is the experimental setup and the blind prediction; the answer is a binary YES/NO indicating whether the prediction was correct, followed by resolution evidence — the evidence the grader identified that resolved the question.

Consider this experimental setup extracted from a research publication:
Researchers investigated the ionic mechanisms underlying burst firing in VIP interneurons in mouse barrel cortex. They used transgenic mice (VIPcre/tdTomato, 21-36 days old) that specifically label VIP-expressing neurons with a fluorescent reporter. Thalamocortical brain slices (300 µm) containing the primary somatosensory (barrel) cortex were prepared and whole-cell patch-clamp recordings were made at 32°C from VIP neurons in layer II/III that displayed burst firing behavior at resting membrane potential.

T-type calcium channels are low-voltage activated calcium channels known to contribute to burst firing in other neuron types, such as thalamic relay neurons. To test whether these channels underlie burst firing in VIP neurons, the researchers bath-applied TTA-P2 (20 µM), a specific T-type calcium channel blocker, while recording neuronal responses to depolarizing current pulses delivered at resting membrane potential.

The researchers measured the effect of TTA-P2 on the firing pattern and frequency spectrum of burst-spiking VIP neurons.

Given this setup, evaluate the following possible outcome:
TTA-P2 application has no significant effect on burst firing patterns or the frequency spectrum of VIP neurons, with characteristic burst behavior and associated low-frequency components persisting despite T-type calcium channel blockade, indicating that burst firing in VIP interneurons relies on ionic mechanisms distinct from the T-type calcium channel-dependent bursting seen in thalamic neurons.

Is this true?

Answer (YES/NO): NO